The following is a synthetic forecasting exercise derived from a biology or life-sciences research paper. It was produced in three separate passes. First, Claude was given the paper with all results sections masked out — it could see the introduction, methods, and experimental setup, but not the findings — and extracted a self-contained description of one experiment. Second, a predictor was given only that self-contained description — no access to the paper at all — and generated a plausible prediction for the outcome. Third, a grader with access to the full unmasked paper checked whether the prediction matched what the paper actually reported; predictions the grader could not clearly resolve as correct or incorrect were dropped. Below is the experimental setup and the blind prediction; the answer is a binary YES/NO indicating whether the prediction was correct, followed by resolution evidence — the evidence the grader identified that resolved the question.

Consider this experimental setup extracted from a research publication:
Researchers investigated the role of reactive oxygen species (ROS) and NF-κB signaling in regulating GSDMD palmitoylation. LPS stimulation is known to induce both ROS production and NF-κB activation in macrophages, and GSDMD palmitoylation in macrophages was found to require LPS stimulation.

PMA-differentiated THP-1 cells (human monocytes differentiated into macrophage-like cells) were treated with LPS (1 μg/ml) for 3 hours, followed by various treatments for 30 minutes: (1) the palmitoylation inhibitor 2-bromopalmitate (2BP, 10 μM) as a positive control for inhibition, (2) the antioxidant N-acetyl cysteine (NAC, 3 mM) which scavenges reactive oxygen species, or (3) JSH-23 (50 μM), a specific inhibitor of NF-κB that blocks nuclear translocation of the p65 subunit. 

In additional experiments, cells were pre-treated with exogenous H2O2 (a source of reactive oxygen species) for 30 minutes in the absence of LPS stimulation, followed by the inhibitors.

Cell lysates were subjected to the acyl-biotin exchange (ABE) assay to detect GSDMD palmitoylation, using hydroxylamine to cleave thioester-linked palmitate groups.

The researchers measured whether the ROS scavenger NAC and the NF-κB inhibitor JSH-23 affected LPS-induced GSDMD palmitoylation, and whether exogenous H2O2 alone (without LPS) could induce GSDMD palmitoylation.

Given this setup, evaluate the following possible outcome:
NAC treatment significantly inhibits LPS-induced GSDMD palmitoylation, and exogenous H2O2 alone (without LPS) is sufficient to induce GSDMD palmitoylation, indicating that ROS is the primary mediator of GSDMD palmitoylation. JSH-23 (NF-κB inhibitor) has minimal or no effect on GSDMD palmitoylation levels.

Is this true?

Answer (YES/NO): NO